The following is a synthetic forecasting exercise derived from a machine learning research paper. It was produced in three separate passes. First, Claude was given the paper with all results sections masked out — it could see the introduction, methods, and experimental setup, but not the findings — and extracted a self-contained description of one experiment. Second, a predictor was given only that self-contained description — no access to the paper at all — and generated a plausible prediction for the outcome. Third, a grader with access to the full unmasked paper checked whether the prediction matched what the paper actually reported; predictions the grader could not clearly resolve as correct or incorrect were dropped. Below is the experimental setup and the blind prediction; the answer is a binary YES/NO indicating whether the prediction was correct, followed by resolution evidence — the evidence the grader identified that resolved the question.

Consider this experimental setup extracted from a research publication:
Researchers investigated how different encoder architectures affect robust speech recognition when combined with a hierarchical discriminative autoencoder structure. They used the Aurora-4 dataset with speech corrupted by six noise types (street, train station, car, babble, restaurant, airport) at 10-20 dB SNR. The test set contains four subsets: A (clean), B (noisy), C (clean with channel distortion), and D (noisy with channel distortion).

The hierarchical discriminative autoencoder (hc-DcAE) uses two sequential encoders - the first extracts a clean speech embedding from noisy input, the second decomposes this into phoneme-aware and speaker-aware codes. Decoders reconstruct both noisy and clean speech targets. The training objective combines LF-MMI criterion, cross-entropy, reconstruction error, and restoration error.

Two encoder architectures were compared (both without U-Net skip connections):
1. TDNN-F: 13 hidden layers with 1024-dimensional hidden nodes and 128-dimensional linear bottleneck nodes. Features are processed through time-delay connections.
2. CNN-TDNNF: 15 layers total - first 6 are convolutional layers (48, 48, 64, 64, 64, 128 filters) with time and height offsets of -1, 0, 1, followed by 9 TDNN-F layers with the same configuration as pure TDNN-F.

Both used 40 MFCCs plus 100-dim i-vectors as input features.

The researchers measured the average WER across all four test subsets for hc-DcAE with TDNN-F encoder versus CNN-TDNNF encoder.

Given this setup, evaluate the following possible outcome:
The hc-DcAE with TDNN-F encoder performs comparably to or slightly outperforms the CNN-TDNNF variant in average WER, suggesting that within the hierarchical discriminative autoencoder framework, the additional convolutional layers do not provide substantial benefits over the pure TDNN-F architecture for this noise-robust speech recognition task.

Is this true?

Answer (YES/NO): NO